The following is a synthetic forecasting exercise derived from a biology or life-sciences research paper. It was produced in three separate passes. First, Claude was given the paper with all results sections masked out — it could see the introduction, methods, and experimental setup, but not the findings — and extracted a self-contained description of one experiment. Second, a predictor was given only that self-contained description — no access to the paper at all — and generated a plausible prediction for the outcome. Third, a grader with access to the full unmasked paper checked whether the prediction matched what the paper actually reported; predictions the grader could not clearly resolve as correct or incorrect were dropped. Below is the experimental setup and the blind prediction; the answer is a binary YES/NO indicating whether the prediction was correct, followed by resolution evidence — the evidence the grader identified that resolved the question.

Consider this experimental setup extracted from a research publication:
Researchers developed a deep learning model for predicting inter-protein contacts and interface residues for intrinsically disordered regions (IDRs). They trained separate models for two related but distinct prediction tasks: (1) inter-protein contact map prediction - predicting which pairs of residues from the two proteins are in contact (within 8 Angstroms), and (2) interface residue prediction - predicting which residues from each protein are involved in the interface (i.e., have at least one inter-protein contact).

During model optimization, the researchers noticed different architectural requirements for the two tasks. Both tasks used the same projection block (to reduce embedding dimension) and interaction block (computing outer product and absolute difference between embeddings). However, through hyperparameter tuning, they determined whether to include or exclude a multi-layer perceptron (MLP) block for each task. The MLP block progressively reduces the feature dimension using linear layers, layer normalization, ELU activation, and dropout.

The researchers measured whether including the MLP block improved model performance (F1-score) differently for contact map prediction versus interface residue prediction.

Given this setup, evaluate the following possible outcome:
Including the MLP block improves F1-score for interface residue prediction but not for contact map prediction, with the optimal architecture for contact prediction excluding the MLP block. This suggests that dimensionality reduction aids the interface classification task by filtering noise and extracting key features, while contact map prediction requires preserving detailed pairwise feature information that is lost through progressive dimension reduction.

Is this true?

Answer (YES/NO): NO